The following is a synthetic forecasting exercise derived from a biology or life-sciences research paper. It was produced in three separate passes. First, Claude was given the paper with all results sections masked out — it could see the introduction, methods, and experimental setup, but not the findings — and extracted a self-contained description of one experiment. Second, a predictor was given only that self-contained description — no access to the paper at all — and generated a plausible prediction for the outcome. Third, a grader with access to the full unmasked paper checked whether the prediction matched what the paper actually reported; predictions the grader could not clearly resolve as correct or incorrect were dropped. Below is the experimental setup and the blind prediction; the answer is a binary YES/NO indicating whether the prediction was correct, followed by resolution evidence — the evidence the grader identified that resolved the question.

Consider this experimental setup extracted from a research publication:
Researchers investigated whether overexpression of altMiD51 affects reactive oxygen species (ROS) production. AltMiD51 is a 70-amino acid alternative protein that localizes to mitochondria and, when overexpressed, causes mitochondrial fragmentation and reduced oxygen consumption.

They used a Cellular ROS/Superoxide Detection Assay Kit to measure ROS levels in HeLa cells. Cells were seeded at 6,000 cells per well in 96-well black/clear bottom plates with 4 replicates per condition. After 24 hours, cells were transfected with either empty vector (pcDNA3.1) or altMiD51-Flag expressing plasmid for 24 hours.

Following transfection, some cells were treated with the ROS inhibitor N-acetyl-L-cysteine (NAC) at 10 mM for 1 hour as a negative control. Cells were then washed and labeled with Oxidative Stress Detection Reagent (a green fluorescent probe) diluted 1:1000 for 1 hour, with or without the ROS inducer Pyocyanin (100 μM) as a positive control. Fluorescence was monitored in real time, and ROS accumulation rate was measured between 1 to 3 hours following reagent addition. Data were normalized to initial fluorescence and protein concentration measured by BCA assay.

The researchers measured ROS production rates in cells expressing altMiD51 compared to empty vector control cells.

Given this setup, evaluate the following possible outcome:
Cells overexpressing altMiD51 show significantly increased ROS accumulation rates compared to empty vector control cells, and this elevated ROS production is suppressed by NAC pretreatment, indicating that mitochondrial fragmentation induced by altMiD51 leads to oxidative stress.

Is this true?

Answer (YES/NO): NO